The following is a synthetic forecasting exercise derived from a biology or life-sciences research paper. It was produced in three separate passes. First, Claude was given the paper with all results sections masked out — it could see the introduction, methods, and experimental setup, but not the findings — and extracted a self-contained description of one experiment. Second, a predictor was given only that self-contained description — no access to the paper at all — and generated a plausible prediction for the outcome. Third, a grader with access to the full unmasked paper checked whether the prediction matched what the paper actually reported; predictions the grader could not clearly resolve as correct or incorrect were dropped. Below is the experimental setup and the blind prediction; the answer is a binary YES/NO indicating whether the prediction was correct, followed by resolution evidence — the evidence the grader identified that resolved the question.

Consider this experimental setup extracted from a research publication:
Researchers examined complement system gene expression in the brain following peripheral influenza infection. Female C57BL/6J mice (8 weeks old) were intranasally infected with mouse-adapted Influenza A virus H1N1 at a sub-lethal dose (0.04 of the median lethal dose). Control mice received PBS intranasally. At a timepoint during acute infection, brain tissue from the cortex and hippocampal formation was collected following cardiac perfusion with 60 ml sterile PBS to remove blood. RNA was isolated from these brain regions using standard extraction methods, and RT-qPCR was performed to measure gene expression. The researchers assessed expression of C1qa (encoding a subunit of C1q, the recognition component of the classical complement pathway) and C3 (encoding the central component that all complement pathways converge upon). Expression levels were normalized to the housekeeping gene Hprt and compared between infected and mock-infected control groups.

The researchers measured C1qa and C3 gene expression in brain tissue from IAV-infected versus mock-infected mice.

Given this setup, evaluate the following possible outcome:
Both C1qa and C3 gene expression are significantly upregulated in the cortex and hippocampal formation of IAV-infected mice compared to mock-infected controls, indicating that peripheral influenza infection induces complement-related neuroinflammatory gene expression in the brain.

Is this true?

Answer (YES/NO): YES